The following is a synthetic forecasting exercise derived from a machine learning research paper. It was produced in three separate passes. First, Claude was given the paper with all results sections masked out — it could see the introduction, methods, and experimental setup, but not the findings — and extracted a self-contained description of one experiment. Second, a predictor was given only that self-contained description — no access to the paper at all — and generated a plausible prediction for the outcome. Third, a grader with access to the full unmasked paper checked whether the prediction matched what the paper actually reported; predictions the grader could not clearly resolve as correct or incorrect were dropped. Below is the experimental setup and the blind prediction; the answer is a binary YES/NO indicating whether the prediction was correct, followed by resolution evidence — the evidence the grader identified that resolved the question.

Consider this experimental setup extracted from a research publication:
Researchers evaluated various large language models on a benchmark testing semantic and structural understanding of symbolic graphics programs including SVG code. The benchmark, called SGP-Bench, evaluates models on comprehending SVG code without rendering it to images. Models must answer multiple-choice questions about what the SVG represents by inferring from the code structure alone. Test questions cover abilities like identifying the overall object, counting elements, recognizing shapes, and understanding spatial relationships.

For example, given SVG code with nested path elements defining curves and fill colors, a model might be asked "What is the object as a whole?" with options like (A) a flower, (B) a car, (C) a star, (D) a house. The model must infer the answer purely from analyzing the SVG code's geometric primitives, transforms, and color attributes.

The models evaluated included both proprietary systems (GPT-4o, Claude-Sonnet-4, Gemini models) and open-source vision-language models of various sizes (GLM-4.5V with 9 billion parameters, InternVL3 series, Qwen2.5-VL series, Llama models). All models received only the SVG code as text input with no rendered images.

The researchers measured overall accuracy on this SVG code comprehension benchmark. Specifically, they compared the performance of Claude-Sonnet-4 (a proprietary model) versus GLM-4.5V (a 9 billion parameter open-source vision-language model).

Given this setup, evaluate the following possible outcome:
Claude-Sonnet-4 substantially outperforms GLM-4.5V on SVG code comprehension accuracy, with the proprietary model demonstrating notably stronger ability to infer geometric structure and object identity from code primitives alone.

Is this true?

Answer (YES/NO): NO